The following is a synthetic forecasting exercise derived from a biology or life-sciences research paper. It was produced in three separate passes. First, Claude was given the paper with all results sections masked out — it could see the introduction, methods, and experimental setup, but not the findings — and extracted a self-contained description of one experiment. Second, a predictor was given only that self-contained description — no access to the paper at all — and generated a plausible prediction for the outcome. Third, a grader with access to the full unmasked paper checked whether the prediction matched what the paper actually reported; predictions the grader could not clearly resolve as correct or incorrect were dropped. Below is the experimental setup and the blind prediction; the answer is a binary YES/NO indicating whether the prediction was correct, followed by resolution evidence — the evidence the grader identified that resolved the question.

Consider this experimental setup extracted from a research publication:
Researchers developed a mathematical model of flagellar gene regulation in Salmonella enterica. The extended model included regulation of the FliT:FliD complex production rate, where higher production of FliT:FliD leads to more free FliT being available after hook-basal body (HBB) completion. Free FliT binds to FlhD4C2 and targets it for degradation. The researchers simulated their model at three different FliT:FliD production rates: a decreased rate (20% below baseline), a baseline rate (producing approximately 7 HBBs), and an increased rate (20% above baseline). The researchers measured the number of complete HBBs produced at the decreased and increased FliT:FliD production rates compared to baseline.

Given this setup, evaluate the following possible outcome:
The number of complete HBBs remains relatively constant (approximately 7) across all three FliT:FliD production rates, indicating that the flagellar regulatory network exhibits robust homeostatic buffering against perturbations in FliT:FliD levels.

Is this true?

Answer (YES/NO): NO